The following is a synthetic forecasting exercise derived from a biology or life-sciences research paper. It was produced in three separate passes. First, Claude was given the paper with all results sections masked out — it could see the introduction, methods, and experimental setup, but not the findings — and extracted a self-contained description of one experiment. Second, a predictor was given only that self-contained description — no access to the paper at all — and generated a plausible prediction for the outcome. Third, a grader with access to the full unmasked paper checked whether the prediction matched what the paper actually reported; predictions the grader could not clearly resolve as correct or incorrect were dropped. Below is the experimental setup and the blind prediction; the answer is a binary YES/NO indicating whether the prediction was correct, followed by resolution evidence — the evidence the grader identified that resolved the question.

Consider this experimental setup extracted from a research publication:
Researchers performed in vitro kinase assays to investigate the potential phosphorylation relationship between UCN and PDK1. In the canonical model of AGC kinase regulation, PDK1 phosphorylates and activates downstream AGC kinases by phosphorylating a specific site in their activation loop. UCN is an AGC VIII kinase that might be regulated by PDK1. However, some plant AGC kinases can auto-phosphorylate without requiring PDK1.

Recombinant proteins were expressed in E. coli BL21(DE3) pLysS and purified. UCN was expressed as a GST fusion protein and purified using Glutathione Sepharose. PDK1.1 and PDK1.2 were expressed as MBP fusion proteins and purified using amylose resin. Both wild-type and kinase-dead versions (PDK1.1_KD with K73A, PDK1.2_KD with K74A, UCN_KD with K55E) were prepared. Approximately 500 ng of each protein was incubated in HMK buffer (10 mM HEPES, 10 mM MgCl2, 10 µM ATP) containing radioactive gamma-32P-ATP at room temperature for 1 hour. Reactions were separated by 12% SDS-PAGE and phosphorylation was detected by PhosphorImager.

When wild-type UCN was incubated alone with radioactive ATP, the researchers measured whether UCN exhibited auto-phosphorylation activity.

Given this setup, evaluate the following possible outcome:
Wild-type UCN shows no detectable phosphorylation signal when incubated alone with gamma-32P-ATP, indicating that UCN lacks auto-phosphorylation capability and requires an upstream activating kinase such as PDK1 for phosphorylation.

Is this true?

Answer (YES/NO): NO